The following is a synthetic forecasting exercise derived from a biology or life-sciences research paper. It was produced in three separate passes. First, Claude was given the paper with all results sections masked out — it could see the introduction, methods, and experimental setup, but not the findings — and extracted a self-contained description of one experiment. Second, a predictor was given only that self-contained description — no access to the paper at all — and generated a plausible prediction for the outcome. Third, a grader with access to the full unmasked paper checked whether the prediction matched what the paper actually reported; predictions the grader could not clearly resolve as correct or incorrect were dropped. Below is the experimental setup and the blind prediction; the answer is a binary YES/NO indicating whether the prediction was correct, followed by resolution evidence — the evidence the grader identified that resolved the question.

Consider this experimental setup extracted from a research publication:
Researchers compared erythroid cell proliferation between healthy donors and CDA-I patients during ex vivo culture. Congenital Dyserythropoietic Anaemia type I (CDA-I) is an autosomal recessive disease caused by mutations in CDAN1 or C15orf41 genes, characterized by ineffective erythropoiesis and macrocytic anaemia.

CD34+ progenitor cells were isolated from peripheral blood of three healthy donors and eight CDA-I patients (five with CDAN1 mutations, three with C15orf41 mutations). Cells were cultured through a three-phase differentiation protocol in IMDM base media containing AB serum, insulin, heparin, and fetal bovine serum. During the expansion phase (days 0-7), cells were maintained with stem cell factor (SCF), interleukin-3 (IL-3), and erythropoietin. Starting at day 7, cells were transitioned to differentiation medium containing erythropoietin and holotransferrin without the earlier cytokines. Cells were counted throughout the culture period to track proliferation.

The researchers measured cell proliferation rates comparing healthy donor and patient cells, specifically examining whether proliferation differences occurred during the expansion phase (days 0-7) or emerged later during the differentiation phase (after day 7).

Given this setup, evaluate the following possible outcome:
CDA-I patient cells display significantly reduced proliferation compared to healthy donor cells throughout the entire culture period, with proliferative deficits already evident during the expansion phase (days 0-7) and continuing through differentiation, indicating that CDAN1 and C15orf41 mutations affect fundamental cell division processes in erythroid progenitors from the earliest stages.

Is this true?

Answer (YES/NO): NO